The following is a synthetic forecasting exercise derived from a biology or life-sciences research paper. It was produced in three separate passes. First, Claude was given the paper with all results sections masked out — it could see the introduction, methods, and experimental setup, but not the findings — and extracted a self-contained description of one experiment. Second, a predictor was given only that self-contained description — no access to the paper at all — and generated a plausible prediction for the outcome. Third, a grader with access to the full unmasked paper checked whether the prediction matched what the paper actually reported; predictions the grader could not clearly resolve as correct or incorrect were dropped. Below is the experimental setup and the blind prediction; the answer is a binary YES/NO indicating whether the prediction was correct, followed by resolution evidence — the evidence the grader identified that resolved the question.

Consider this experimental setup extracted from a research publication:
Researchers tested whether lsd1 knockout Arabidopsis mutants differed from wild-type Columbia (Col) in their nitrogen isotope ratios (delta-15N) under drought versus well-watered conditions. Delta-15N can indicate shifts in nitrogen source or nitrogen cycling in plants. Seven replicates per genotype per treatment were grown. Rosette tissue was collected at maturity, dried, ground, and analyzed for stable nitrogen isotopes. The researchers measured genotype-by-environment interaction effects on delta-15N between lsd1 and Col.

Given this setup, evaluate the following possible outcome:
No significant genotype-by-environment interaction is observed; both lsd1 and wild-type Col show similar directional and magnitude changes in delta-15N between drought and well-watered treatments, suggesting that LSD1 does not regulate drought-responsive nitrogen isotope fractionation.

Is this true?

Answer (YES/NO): NO